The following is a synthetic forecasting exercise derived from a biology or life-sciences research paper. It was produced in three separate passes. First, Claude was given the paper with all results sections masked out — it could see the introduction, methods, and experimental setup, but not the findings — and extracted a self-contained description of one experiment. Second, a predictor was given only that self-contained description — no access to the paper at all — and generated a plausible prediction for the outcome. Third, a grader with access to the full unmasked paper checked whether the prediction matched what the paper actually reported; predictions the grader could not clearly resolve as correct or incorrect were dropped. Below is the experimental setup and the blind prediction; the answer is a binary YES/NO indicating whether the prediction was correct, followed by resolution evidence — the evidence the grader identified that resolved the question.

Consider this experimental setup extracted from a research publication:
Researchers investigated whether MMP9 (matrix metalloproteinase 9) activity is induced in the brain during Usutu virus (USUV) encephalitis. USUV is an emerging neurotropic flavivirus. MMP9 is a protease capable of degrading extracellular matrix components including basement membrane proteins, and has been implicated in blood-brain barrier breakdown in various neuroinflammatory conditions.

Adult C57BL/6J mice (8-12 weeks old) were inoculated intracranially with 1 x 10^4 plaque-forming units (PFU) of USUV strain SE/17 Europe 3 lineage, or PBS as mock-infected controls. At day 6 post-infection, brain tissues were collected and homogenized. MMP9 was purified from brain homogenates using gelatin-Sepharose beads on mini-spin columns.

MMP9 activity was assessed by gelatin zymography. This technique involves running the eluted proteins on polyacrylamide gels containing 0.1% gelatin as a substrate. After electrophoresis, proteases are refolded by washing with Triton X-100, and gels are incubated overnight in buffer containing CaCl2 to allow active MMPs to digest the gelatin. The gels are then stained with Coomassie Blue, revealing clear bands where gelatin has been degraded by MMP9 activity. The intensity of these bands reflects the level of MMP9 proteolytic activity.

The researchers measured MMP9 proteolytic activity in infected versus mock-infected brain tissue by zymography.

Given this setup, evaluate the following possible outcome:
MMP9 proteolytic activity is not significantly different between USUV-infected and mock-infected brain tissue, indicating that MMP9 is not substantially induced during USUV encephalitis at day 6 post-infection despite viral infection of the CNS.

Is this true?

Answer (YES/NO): YES